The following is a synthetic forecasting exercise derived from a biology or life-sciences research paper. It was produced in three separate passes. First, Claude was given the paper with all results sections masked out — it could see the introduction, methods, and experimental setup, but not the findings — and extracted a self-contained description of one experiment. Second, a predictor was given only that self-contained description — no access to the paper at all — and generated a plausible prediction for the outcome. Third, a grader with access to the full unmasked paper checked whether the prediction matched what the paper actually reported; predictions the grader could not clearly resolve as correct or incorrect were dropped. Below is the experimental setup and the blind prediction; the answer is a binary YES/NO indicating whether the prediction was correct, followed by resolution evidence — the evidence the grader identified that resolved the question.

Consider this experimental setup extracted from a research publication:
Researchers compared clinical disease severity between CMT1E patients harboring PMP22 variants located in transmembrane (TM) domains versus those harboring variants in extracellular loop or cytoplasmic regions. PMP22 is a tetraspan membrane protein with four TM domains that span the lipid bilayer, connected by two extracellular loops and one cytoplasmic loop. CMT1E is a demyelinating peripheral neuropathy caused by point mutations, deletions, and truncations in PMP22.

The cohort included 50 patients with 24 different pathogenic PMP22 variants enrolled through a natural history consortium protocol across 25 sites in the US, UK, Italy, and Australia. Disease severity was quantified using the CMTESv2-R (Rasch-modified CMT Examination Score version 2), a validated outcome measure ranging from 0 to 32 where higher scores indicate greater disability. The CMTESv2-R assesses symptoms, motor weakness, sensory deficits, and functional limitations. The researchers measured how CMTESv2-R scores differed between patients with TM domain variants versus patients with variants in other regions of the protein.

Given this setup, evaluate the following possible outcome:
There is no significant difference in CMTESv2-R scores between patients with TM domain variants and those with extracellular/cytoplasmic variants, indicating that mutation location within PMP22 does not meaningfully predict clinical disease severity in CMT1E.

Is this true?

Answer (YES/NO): NO